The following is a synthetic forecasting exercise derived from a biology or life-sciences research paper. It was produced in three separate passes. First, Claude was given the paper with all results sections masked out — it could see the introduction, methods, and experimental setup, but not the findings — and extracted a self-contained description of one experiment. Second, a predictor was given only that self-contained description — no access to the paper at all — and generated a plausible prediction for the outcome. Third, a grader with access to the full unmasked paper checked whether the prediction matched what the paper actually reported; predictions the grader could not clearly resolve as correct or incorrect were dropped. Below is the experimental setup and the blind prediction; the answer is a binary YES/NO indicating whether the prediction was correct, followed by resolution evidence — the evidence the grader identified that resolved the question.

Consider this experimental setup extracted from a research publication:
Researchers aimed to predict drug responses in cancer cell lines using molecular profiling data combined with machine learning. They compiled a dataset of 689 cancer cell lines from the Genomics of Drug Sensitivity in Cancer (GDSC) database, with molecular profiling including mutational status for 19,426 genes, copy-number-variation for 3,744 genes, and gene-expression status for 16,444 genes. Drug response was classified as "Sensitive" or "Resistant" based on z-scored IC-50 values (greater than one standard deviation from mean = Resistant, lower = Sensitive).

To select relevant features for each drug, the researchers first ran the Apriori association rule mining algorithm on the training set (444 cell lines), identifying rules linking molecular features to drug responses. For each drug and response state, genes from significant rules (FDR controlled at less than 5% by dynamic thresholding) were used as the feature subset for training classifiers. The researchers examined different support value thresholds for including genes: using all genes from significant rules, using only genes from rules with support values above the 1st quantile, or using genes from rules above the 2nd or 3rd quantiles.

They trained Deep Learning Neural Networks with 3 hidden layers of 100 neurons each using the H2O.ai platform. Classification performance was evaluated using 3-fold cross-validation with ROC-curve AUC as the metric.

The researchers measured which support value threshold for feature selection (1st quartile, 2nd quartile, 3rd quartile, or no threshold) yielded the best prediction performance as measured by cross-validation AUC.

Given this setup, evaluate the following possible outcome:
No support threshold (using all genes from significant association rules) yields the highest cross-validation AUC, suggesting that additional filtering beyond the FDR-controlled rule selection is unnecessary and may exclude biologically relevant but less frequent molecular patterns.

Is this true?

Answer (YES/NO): NO